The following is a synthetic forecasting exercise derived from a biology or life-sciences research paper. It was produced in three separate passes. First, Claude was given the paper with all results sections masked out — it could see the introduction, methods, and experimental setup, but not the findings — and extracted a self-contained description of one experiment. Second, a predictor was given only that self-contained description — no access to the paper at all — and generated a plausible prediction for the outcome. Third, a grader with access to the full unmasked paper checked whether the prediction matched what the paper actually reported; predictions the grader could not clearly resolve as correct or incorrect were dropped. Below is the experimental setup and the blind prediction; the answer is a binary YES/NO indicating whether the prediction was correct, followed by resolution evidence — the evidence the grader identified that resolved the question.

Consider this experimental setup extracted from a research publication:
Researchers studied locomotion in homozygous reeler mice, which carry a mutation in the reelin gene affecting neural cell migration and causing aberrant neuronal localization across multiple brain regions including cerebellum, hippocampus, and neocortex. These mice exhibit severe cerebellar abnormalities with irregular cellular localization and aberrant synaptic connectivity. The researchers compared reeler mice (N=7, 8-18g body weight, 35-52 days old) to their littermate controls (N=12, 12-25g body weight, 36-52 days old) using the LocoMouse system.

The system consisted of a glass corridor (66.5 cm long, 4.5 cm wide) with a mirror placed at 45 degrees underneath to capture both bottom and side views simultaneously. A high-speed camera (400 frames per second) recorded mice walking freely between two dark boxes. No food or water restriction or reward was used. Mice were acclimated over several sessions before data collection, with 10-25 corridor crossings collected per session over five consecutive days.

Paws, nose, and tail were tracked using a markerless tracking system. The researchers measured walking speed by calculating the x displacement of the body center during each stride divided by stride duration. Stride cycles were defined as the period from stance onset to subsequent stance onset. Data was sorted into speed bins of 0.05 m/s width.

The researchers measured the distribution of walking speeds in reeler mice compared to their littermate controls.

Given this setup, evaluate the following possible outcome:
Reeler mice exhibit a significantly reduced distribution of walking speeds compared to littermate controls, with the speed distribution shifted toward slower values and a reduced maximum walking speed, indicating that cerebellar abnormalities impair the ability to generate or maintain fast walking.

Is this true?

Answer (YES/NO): YES